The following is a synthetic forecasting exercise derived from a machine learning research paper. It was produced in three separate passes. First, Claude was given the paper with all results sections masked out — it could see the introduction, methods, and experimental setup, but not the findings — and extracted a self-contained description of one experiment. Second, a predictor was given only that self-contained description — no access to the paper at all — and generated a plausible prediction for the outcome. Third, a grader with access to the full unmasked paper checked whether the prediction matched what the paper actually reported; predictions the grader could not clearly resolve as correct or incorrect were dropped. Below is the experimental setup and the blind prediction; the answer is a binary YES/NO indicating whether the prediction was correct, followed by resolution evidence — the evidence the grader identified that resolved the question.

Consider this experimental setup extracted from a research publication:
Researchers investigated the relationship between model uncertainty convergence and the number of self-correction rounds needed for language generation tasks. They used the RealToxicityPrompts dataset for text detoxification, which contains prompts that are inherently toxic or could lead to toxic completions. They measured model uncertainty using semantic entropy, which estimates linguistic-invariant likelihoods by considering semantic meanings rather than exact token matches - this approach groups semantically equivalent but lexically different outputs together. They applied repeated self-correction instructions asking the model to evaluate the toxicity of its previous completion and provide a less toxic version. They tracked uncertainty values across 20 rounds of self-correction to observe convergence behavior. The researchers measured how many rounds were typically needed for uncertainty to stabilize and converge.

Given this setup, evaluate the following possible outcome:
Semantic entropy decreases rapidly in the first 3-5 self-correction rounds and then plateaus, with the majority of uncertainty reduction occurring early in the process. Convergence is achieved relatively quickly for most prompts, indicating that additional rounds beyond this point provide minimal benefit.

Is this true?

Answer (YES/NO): NO